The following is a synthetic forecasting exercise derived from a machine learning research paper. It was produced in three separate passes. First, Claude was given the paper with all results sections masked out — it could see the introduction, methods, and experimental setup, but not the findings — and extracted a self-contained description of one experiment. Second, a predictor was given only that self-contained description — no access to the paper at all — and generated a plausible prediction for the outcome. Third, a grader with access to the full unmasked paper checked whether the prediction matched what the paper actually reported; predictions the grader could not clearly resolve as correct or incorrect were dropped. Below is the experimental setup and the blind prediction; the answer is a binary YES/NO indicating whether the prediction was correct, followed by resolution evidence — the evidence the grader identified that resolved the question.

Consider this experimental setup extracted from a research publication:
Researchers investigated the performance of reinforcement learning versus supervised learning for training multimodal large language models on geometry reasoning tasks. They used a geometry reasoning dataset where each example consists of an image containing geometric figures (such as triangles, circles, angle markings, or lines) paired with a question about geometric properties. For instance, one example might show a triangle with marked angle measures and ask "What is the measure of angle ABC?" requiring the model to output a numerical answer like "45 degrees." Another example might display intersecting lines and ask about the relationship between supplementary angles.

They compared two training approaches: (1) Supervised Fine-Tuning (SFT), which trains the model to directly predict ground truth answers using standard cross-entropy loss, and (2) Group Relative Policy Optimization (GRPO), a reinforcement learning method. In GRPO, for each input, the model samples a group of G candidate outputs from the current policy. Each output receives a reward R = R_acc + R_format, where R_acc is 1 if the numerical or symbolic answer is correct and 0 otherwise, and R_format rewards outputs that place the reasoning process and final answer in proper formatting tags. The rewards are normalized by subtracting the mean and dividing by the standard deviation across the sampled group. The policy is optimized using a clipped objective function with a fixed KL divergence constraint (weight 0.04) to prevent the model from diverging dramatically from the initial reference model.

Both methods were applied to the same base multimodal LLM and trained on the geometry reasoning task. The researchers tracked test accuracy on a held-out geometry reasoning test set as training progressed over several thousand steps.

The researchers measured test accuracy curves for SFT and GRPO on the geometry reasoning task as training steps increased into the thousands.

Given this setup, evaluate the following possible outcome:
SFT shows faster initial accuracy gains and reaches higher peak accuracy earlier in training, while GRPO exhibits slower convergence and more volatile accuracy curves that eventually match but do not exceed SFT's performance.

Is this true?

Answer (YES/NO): NO